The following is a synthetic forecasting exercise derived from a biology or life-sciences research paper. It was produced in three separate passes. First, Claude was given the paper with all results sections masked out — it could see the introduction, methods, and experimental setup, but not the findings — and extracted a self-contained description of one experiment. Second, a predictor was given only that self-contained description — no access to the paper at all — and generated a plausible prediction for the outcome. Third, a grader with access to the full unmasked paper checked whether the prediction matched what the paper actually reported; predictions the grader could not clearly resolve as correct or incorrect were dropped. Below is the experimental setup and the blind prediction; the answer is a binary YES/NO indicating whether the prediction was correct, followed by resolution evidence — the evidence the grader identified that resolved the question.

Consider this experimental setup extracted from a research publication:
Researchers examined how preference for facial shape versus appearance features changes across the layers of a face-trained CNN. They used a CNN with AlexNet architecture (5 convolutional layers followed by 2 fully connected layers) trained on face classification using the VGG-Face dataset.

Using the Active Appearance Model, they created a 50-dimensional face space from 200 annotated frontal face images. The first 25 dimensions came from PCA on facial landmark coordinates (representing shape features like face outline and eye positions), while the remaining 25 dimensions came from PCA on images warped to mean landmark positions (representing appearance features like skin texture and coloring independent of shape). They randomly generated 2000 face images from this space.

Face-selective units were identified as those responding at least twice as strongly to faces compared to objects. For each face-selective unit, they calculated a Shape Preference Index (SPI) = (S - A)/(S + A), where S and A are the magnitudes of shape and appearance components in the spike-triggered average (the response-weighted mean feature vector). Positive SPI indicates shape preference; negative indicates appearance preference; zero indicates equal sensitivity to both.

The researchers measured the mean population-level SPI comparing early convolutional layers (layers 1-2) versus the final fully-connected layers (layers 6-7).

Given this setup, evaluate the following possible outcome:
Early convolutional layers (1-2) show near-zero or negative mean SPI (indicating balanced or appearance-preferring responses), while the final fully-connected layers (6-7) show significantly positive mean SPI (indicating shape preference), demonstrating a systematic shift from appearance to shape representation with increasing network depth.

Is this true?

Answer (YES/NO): NO